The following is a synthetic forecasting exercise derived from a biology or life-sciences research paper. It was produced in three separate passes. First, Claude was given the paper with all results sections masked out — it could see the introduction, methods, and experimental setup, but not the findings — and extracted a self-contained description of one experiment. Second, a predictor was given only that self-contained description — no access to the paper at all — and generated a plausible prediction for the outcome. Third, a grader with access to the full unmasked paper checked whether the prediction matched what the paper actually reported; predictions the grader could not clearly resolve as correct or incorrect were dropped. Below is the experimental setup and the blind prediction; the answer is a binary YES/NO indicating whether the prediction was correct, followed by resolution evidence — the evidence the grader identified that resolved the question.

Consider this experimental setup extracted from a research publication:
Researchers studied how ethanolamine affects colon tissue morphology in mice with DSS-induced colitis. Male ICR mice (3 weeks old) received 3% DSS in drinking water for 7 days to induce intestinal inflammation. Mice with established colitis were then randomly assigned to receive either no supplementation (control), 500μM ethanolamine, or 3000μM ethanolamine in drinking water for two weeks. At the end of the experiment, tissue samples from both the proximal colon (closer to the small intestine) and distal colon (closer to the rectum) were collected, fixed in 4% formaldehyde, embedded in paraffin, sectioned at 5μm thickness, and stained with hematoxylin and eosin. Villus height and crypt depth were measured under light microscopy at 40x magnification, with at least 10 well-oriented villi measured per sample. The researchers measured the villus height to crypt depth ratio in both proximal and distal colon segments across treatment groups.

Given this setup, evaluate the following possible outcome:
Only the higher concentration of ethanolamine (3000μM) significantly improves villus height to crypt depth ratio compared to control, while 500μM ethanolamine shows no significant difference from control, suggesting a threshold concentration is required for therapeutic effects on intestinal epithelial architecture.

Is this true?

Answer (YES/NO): NO